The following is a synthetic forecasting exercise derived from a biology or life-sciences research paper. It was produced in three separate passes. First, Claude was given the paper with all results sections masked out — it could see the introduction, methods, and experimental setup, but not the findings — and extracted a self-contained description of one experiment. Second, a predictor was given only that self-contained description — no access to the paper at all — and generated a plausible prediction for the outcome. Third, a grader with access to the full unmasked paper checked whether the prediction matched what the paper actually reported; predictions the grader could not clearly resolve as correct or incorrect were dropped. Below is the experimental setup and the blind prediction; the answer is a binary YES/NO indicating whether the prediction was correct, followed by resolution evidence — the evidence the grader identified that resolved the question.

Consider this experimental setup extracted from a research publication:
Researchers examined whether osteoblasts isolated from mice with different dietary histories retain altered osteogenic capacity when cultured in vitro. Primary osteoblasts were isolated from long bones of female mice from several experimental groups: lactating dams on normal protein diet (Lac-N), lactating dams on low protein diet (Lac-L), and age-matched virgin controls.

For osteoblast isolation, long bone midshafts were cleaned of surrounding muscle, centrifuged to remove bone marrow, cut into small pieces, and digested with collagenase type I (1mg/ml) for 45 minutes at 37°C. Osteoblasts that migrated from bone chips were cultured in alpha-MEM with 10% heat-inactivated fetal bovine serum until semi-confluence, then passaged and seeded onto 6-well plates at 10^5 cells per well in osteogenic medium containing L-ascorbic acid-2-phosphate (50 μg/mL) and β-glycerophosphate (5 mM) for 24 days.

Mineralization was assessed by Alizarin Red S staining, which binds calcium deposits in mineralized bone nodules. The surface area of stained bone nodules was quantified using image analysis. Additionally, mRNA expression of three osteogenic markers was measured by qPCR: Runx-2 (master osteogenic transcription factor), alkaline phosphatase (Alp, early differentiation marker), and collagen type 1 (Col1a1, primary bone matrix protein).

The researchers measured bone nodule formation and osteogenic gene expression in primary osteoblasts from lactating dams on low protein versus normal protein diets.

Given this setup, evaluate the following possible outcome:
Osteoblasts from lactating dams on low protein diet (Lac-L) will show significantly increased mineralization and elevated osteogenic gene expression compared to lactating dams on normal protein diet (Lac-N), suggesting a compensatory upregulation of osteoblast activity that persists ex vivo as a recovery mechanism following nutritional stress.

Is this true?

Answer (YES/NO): NO